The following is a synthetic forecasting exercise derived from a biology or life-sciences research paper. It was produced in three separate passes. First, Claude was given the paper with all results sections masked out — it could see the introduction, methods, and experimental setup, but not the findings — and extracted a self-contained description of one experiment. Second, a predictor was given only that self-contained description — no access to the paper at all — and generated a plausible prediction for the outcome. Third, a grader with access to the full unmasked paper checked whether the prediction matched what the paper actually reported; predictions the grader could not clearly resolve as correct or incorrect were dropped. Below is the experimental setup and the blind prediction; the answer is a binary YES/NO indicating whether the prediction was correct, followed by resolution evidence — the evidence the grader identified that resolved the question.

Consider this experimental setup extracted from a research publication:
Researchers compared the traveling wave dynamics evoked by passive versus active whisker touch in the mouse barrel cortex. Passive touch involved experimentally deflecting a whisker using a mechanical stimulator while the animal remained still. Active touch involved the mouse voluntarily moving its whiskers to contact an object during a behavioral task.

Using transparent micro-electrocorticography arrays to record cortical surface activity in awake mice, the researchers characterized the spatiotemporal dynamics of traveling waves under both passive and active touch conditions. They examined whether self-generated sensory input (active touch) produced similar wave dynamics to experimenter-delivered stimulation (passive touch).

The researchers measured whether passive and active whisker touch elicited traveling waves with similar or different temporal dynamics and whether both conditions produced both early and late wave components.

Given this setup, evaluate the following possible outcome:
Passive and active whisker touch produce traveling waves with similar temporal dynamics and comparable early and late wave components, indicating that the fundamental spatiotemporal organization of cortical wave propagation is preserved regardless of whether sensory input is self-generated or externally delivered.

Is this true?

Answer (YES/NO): NO